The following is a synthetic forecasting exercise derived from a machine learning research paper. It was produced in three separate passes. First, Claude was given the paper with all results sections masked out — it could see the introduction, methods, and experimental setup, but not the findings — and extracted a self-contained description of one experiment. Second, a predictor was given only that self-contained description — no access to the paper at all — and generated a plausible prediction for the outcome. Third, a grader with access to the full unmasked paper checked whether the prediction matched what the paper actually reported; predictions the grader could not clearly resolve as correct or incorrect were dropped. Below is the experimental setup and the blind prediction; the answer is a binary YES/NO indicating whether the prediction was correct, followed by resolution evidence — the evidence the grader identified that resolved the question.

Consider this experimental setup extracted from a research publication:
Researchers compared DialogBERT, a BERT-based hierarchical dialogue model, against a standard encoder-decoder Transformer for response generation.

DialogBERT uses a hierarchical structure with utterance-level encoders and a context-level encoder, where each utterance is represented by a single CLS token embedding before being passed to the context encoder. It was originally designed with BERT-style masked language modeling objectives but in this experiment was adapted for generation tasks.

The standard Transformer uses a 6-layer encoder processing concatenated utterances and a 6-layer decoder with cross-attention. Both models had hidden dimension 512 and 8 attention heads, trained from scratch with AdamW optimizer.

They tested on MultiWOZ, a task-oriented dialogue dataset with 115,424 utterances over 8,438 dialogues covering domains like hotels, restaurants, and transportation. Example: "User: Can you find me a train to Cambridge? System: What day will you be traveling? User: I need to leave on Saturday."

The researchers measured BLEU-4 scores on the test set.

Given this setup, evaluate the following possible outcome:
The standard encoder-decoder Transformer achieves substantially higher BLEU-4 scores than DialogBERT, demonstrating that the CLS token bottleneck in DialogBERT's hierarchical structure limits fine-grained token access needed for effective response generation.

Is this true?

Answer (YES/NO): YES